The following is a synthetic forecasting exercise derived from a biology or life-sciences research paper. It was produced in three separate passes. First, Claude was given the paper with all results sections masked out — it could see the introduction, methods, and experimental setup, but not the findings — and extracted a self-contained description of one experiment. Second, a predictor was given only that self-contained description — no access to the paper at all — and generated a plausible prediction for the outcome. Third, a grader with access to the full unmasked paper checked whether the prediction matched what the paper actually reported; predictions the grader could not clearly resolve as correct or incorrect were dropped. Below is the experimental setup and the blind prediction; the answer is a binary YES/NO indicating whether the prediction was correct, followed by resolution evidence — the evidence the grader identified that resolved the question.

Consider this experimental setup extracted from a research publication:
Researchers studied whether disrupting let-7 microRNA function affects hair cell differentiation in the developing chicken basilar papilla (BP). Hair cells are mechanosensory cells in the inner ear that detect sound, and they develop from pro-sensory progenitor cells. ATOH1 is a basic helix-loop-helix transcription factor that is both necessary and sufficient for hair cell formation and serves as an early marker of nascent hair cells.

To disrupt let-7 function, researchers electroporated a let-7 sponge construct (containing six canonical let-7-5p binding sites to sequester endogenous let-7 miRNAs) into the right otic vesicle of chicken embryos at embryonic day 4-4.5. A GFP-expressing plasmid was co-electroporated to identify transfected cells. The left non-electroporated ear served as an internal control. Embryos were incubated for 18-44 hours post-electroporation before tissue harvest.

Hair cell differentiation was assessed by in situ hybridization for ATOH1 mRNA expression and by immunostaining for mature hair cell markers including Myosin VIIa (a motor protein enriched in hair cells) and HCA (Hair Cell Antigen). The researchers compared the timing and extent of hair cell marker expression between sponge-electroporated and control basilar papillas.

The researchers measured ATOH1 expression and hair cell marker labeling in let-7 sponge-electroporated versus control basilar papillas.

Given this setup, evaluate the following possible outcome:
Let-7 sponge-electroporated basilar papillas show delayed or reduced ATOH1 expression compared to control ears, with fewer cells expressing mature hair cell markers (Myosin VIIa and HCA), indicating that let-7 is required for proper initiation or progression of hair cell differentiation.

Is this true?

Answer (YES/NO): YES